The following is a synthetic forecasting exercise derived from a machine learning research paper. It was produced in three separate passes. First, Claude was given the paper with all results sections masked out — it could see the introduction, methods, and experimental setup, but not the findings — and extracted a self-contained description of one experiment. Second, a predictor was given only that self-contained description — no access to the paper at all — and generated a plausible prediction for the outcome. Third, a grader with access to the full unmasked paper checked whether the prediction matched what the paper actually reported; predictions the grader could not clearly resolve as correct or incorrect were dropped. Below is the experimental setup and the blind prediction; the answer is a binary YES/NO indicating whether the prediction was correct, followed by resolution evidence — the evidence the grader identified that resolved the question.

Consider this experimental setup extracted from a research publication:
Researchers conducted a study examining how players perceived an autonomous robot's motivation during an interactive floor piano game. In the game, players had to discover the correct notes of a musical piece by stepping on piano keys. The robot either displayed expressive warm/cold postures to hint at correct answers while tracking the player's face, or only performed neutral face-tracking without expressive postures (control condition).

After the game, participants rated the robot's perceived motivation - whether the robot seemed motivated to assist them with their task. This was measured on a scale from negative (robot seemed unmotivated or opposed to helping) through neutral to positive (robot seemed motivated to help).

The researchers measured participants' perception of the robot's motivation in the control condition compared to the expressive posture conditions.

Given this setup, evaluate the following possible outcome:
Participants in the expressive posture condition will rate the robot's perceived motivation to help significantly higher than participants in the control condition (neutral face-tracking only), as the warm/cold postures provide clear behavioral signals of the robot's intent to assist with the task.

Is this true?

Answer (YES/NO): YES